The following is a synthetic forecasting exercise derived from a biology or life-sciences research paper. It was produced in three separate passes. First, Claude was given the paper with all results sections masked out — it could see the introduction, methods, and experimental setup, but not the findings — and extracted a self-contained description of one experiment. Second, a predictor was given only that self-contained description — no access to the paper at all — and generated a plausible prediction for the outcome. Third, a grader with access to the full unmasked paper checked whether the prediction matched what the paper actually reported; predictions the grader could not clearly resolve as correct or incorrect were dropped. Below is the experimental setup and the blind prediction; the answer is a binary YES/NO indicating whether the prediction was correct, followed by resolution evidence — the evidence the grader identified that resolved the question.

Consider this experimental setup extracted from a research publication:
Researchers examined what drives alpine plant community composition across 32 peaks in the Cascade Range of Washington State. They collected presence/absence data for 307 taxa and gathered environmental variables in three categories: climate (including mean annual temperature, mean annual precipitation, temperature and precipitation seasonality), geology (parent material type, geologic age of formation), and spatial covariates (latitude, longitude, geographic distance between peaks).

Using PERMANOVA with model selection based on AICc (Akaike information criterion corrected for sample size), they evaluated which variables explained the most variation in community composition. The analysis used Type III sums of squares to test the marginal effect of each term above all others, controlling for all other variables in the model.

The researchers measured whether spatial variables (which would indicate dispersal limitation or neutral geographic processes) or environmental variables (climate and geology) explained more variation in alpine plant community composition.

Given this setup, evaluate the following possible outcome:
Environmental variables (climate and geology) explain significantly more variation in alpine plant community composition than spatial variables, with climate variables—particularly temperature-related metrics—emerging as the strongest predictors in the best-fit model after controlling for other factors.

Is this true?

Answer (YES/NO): NO